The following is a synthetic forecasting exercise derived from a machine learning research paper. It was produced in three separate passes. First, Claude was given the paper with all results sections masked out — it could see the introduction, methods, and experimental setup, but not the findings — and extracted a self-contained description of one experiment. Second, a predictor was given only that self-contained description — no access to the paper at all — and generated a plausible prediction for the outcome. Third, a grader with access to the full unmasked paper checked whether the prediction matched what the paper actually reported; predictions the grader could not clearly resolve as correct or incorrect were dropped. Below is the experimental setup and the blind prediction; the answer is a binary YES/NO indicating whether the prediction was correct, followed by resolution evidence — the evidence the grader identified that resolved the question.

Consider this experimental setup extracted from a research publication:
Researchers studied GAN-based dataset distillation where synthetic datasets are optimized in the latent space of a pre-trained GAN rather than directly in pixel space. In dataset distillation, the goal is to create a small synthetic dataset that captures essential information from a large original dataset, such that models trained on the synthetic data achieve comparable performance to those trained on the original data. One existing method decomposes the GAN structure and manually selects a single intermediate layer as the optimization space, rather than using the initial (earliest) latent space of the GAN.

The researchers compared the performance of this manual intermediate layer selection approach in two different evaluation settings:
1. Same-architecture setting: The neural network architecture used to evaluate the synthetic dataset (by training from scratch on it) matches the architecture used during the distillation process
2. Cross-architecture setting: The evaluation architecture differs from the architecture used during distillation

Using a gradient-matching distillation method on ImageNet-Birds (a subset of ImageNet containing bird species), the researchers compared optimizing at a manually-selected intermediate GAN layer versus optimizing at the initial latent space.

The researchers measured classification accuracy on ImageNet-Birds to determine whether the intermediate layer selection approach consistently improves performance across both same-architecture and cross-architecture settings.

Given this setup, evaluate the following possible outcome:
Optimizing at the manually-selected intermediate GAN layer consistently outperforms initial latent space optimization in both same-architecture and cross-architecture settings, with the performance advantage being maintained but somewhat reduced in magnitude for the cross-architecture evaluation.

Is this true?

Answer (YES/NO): NO